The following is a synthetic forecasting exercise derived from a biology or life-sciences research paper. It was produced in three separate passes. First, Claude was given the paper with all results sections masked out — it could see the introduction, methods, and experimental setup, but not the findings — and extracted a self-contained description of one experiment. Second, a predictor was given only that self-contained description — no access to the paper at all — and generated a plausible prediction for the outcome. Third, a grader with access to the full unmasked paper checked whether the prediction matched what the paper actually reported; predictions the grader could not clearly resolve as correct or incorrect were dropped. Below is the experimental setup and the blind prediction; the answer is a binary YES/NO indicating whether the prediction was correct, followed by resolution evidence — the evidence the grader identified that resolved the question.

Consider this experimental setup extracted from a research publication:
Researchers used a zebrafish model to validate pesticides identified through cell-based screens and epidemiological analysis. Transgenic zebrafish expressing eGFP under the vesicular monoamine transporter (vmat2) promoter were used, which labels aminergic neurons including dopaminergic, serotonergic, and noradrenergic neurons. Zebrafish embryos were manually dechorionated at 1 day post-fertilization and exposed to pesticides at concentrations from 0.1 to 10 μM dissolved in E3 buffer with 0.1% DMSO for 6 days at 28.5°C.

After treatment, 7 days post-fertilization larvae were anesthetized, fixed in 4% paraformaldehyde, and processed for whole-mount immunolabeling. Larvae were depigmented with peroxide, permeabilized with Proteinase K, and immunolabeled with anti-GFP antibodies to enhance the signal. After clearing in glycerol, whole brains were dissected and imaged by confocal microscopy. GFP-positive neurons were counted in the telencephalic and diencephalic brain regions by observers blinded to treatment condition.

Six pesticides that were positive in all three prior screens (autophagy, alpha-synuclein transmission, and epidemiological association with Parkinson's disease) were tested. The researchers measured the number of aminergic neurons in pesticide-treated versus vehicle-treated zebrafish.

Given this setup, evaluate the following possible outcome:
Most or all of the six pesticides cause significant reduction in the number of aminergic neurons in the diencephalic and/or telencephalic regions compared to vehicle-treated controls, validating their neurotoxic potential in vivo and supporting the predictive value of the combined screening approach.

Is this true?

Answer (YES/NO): YES